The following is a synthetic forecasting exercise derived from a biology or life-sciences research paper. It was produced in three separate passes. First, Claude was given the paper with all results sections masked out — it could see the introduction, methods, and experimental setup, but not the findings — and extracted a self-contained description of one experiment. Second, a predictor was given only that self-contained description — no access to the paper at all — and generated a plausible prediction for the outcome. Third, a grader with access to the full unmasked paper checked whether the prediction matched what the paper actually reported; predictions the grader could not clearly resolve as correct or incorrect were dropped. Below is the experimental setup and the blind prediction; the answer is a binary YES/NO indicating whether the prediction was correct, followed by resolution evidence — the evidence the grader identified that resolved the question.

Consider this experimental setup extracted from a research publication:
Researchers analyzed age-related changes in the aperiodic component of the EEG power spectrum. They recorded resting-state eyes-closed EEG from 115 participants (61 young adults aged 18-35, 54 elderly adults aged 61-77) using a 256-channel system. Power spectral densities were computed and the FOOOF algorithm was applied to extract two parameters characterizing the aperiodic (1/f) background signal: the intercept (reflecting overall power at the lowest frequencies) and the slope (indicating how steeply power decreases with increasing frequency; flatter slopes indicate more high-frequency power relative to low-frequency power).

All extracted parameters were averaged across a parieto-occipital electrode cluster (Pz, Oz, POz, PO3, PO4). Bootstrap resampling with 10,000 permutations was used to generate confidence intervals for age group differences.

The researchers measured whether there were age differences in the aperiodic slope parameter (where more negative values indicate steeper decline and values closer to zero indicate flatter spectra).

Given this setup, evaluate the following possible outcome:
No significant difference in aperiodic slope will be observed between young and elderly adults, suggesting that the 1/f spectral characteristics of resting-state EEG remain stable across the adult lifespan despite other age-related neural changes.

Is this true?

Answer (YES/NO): NO